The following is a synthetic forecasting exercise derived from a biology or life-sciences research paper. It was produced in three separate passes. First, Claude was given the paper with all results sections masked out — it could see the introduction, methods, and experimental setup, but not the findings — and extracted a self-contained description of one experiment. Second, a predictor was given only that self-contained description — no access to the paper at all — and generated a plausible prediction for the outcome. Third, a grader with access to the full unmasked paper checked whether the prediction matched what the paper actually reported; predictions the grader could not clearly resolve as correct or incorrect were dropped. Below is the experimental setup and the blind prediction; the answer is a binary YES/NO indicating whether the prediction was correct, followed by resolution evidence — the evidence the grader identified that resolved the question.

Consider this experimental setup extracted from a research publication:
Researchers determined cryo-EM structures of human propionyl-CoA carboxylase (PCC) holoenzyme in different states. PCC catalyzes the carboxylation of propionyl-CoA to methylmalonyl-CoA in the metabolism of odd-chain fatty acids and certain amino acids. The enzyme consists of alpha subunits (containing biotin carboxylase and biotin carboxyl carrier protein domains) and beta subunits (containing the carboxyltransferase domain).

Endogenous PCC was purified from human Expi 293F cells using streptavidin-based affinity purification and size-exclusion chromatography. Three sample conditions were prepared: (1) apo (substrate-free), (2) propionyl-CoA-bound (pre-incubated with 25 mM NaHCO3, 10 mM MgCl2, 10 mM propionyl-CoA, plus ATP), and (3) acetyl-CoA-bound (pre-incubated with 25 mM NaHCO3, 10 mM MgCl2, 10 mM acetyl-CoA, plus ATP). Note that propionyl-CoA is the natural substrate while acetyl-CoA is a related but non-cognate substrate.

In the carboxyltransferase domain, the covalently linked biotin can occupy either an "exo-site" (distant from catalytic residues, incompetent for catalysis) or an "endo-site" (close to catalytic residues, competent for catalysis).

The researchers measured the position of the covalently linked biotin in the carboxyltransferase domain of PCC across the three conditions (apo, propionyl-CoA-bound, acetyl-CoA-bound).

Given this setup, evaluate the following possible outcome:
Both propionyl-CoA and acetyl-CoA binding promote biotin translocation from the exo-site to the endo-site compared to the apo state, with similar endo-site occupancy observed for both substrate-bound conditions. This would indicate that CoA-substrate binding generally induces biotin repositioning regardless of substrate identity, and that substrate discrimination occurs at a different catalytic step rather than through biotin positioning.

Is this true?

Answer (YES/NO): NO